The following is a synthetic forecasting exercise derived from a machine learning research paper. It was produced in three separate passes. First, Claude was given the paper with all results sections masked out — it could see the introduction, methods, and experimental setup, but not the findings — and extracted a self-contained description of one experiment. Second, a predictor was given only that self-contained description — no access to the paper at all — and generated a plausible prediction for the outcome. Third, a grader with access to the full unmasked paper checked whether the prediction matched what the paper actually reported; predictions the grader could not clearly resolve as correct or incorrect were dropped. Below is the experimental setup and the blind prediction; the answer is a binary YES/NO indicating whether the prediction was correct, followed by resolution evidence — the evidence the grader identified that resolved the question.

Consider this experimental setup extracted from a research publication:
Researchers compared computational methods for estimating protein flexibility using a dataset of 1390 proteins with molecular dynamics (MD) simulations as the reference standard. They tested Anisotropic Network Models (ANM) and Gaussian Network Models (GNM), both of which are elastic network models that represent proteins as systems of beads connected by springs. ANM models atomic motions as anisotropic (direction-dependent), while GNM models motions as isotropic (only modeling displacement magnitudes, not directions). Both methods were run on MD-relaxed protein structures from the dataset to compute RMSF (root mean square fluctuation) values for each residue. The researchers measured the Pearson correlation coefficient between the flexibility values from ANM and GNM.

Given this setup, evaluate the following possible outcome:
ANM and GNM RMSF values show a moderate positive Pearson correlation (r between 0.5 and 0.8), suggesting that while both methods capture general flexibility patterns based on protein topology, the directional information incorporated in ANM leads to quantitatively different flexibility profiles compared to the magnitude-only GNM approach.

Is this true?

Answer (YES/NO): NO